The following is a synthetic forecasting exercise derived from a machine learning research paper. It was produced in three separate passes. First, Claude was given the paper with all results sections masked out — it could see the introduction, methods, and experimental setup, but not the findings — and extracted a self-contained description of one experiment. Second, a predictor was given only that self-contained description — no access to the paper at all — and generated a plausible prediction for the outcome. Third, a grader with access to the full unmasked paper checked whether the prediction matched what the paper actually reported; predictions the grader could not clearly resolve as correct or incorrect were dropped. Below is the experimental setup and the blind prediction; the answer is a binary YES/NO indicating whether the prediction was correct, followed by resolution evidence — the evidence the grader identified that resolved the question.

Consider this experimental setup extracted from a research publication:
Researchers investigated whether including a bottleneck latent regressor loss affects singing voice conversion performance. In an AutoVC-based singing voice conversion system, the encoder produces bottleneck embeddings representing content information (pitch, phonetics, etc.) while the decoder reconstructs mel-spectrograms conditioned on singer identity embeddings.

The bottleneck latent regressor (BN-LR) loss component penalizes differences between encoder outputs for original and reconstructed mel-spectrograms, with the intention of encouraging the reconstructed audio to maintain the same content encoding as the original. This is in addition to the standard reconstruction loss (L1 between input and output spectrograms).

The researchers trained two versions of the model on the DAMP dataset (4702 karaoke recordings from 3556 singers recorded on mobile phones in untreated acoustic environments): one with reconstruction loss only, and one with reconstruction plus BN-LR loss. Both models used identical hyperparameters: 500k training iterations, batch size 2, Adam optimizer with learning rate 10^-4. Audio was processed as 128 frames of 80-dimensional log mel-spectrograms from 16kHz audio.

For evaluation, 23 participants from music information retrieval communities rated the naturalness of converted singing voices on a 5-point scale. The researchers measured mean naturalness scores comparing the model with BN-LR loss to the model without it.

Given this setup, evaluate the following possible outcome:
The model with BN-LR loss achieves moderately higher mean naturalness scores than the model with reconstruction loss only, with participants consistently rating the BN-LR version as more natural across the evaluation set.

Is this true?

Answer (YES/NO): NO